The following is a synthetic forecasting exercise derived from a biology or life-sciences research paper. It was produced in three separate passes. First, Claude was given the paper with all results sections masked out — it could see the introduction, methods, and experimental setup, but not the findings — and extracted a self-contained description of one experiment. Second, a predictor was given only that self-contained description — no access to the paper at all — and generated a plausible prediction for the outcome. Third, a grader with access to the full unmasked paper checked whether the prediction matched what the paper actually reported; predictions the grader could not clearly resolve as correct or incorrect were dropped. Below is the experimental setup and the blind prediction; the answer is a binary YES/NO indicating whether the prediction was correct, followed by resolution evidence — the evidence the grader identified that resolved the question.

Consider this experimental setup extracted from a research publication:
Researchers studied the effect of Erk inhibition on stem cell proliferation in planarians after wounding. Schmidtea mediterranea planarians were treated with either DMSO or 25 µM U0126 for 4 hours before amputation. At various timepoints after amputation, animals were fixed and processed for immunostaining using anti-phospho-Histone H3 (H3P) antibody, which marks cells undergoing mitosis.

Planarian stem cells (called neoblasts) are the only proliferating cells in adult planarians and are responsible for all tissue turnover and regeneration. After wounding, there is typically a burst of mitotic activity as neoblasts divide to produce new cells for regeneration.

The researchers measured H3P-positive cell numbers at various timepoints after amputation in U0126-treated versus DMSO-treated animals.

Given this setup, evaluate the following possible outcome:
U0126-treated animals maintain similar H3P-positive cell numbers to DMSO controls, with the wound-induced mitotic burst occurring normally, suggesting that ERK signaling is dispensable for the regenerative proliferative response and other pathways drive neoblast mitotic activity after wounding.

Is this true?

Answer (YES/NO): NO